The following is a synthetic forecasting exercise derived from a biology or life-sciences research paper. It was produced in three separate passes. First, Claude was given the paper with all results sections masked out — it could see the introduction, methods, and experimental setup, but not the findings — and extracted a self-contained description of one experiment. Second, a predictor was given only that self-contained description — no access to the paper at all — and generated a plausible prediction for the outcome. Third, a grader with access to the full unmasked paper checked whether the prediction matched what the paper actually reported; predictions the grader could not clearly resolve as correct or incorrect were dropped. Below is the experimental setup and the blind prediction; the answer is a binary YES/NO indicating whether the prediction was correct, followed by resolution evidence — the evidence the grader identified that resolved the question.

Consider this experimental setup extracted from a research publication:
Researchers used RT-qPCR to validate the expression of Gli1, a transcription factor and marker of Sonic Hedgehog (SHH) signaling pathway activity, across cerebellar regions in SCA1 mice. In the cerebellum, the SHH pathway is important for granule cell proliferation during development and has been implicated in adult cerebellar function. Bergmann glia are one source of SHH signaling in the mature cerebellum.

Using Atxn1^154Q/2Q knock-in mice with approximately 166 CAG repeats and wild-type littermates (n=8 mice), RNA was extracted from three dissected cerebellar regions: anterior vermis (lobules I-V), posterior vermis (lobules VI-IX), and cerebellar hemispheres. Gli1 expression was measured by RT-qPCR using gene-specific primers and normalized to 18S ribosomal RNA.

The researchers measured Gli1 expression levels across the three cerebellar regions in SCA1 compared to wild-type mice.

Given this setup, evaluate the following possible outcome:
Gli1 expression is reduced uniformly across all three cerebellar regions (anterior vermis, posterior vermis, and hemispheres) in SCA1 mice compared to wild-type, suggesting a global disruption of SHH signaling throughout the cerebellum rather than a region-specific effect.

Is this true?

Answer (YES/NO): NO